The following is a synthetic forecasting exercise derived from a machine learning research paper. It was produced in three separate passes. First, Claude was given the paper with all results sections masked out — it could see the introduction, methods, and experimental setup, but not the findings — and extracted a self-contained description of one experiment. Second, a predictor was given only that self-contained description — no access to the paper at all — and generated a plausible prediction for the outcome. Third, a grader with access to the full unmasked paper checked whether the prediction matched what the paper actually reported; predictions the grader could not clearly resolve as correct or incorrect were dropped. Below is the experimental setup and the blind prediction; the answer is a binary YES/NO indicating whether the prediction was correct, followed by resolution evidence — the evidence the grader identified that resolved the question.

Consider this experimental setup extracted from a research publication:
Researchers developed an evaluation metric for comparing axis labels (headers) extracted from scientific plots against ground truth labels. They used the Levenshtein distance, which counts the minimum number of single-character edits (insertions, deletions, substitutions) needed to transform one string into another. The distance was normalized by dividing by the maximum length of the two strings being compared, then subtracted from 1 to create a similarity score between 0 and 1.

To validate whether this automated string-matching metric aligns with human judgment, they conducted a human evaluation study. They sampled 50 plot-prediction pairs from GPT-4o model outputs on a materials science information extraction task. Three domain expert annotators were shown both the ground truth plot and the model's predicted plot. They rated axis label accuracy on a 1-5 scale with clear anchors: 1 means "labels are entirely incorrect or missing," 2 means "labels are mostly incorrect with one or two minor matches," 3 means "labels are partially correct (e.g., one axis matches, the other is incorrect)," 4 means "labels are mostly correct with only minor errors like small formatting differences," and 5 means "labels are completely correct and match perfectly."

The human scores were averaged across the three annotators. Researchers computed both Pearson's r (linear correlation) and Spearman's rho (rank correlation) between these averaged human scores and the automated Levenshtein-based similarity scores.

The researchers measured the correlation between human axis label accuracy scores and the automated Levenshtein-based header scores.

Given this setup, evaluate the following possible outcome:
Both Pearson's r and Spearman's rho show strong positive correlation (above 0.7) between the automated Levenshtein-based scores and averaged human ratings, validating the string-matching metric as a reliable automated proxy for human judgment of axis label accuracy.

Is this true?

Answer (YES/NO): YES